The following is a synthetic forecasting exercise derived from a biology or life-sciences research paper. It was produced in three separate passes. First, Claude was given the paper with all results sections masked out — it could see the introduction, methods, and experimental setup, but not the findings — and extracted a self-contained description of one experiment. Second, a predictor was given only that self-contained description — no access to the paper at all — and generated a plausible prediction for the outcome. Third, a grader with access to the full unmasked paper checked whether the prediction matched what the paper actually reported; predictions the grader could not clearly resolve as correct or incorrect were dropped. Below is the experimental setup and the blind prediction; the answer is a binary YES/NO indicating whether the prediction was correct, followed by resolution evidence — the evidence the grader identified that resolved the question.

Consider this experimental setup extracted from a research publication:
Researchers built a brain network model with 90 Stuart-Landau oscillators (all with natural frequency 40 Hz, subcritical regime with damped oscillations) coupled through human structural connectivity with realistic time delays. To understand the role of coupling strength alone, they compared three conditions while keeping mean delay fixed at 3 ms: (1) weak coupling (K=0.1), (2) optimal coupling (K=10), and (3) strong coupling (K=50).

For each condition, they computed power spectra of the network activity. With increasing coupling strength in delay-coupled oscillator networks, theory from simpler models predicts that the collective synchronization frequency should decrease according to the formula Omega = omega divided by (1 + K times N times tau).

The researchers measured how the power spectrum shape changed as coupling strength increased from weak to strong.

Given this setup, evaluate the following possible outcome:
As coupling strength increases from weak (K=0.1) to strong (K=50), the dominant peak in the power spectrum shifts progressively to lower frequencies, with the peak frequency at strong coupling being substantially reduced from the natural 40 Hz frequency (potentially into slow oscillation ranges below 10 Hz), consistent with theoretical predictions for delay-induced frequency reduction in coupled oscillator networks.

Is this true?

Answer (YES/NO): YES